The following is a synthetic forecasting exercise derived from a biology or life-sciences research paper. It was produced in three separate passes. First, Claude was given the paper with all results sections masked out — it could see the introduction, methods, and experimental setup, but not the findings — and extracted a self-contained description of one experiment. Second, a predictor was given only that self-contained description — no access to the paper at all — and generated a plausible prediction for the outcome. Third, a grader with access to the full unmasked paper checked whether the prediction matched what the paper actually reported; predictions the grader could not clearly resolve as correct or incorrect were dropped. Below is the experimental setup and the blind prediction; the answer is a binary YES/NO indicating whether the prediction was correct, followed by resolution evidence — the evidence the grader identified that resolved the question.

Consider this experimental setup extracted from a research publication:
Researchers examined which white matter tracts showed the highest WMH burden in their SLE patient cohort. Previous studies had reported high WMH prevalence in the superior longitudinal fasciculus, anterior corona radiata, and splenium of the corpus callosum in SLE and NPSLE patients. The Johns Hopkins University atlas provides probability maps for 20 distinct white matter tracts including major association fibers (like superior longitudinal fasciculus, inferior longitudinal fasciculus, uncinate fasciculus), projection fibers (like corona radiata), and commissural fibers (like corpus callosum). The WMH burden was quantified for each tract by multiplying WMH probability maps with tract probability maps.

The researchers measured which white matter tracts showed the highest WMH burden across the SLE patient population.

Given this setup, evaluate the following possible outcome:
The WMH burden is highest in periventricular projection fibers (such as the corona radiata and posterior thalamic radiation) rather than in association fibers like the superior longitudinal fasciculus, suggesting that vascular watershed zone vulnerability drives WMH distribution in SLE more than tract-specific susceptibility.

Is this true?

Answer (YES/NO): NO